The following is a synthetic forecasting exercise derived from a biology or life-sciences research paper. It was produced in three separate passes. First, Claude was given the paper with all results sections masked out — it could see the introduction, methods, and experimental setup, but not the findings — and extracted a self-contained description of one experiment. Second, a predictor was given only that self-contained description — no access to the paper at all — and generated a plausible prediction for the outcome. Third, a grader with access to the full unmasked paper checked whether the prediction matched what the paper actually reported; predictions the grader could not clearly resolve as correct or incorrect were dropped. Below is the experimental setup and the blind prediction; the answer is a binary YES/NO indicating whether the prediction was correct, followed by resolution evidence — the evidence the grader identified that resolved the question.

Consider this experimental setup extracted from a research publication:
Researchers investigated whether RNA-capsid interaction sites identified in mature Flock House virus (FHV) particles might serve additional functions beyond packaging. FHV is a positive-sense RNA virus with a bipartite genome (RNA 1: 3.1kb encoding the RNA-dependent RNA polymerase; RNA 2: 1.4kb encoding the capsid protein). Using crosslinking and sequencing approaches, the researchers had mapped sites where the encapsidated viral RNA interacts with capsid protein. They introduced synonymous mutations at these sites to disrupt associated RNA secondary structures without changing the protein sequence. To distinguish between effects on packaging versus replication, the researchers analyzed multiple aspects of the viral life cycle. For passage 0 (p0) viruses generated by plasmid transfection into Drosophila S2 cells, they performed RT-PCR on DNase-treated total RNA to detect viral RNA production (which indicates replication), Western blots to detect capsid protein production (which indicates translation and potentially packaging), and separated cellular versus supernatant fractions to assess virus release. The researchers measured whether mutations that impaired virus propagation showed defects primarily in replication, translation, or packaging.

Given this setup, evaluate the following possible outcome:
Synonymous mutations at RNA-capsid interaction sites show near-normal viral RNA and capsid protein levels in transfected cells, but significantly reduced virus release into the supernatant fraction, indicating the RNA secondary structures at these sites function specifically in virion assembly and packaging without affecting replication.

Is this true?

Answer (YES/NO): NO